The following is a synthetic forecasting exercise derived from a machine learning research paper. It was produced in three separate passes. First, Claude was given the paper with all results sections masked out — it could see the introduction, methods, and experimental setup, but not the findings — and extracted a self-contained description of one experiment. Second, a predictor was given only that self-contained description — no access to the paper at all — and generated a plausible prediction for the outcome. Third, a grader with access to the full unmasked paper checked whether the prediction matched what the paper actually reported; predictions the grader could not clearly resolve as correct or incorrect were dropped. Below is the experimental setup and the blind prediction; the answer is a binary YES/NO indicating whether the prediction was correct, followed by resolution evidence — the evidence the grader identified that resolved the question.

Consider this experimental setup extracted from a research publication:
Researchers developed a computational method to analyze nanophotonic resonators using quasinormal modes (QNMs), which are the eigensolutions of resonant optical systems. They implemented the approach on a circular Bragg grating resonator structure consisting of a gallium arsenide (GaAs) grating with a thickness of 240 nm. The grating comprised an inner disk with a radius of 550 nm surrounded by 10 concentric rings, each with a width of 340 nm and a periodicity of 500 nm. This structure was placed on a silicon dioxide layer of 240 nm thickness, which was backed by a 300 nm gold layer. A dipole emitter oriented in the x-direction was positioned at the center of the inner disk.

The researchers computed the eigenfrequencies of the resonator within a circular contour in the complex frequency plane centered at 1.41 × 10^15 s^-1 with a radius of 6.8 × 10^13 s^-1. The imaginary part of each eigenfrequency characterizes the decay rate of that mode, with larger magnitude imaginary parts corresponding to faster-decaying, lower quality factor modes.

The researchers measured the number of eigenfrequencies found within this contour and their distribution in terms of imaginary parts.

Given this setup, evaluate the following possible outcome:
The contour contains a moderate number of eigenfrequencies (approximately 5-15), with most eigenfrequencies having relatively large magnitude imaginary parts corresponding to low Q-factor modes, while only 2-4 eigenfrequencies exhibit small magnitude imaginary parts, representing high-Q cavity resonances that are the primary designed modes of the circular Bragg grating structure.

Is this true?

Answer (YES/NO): YES